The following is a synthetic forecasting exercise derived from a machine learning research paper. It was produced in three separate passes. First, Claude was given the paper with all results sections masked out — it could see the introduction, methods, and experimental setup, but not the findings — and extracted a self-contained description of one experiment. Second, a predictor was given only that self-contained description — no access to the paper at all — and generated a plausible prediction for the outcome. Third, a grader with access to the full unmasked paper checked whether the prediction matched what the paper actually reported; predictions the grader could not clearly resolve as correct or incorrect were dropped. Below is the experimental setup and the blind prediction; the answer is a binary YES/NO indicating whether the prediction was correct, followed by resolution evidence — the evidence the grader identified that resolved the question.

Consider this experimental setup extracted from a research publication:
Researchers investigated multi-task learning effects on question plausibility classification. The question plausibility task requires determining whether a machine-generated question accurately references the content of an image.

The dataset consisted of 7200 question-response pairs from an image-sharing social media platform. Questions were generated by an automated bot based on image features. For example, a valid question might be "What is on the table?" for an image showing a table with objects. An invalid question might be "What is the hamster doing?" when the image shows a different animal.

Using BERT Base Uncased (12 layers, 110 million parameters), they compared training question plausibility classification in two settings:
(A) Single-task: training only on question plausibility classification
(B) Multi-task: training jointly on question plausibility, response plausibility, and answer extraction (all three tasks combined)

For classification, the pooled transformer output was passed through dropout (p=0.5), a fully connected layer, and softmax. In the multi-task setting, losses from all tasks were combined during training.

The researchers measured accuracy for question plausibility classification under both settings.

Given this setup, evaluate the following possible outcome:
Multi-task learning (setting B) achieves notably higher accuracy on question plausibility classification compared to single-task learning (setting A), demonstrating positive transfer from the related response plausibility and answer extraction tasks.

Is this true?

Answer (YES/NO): NO